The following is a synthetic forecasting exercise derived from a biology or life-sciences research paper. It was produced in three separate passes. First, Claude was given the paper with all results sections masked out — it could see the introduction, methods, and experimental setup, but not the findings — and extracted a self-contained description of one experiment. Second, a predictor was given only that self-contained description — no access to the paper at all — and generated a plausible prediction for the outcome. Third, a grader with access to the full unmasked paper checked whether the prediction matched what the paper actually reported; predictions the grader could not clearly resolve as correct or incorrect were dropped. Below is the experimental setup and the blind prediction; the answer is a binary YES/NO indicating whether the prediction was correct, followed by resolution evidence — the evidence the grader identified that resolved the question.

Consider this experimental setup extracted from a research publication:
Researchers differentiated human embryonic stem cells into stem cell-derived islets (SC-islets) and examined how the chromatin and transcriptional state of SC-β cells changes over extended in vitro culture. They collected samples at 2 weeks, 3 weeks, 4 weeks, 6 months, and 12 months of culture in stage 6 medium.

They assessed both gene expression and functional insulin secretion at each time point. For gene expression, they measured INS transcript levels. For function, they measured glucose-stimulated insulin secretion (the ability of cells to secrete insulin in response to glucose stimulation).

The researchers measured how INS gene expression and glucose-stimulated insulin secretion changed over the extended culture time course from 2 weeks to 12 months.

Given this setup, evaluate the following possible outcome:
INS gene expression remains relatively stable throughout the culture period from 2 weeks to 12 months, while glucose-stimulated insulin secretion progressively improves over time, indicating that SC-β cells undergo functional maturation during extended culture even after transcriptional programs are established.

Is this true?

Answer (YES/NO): NO